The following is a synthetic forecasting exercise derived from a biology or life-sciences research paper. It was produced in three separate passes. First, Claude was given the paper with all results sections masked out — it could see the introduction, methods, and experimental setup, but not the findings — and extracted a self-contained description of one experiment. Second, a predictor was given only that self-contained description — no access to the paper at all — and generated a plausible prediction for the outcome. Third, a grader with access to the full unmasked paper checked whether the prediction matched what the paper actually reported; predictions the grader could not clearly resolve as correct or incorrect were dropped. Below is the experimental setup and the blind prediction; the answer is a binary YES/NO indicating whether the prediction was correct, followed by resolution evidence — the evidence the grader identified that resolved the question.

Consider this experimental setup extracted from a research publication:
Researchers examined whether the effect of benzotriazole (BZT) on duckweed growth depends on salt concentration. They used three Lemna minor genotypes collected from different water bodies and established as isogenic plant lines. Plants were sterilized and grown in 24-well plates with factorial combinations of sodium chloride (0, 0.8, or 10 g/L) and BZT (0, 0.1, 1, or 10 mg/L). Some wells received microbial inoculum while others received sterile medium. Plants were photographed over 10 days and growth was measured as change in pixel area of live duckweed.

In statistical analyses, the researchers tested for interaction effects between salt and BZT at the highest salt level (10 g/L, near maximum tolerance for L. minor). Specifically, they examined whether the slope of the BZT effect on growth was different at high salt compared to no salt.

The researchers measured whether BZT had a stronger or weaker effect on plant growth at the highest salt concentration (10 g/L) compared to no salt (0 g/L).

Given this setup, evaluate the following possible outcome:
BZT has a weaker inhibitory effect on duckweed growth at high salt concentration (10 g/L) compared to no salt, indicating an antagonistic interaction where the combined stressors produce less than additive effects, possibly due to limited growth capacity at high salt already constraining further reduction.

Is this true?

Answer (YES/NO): NO